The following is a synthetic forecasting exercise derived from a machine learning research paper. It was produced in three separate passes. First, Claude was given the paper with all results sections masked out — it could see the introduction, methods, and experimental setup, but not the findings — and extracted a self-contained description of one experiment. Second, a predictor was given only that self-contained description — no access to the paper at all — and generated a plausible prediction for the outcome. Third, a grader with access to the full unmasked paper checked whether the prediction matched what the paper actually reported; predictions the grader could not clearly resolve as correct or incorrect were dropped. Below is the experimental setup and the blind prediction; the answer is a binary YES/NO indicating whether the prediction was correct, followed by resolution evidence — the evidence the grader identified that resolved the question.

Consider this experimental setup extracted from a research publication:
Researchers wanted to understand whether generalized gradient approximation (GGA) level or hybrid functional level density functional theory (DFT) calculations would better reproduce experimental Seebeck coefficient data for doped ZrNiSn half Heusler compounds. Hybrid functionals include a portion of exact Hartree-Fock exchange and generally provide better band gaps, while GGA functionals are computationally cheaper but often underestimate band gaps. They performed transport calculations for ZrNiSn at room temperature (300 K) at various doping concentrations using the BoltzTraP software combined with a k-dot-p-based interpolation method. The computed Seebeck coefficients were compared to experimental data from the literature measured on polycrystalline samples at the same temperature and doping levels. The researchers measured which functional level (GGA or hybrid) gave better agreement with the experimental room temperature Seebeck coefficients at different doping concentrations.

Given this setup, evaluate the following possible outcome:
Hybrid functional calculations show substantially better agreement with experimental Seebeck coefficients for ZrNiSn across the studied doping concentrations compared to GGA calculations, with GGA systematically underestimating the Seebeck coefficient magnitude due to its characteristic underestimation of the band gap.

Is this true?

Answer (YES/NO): NO